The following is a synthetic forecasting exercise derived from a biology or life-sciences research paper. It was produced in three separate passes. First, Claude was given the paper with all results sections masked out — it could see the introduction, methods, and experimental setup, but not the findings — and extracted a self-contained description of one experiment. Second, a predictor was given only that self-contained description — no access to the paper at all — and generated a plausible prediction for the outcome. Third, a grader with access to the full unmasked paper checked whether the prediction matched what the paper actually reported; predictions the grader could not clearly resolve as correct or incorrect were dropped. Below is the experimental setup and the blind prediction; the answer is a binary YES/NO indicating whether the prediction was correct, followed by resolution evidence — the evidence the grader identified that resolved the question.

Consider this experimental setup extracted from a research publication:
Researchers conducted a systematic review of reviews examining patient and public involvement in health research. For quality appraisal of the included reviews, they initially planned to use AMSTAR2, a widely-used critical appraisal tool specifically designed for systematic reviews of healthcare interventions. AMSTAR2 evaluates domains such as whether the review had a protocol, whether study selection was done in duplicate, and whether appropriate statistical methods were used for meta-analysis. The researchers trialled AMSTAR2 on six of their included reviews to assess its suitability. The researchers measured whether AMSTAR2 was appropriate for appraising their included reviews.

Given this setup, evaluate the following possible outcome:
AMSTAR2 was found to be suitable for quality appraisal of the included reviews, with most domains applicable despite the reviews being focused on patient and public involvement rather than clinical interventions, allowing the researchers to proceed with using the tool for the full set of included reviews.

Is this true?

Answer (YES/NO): NO